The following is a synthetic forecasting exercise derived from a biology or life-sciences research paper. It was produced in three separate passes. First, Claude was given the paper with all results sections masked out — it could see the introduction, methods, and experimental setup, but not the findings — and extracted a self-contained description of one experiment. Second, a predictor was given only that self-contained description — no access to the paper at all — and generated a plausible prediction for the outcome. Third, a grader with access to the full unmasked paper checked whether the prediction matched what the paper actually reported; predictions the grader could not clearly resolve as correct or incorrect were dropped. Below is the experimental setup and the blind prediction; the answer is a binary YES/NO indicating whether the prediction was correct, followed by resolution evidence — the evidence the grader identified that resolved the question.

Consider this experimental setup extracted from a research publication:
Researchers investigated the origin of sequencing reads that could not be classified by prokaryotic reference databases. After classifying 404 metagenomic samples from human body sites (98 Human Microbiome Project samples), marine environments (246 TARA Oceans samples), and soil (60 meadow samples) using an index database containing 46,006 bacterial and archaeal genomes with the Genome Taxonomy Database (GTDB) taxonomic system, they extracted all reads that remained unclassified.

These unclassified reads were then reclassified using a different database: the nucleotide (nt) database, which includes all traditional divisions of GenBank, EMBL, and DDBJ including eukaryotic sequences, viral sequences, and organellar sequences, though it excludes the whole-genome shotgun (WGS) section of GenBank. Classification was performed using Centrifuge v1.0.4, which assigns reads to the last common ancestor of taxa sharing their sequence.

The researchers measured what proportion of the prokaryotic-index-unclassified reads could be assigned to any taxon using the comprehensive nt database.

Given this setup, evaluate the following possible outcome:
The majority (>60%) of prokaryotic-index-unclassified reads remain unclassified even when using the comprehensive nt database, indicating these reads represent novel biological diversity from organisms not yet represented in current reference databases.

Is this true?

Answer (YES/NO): NO